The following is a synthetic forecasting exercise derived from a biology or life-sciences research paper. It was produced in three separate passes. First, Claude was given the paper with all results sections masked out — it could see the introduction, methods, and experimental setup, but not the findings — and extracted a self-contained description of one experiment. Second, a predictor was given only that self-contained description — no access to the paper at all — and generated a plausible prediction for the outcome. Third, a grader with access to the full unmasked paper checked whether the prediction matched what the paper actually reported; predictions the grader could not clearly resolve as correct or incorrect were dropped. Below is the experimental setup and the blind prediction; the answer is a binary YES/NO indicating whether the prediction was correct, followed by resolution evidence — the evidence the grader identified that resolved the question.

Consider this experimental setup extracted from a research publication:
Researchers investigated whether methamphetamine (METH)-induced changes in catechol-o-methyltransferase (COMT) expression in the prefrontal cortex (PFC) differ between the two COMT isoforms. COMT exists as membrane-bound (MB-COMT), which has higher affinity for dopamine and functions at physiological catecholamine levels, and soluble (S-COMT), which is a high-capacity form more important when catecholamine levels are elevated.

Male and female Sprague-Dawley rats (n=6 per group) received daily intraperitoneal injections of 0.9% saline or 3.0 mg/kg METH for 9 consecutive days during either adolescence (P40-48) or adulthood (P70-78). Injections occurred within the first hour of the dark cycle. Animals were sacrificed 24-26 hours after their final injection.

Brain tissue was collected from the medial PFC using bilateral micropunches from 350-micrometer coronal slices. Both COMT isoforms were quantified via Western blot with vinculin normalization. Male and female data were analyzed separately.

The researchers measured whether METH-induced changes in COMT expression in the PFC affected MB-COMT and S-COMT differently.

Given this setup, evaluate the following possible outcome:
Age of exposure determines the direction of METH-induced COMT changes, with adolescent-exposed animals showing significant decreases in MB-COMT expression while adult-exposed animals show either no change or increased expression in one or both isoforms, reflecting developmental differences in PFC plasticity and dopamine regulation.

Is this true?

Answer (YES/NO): NO